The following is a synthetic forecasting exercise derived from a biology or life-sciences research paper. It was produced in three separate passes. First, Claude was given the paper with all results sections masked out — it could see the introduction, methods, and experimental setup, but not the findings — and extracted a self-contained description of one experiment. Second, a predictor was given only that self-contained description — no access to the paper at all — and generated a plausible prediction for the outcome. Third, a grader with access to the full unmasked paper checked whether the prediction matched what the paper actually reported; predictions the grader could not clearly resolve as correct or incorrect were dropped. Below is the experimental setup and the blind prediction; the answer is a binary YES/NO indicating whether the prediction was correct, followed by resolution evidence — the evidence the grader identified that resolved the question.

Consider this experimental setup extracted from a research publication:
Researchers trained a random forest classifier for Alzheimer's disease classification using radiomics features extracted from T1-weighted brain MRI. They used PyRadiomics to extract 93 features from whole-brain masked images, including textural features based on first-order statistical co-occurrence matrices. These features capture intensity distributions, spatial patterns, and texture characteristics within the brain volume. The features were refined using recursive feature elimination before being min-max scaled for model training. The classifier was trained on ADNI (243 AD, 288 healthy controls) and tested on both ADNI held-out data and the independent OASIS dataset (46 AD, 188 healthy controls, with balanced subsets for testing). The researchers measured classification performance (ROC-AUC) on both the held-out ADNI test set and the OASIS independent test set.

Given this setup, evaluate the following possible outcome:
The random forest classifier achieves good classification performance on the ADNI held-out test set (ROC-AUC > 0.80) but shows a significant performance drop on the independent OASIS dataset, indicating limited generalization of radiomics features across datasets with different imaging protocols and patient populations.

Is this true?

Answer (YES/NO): NO